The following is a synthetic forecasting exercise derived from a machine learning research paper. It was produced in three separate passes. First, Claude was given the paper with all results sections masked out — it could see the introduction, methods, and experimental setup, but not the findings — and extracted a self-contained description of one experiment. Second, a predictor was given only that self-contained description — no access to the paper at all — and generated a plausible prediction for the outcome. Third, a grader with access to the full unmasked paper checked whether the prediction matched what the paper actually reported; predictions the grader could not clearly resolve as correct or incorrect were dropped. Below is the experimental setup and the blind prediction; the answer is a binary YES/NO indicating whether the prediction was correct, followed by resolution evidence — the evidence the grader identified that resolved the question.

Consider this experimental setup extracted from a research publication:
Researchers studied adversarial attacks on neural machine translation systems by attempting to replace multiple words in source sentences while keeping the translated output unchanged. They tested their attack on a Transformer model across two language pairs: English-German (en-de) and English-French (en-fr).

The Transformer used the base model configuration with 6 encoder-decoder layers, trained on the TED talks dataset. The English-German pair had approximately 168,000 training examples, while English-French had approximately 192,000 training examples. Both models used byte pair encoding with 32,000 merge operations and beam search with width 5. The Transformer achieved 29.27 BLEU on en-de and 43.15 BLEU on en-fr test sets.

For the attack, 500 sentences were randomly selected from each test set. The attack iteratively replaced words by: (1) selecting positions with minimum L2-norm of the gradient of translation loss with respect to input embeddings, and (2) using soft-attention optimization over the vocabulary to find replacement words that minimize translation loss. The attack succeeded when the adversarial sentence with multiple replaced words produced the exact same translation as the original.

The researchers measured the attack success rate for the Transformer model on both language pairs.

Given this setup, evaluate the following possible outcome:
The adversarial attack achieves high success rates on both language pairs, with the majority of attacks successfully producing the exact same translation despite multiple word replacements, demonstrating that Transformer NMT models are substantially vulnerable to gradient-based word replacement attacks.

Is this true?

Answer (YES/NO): YES